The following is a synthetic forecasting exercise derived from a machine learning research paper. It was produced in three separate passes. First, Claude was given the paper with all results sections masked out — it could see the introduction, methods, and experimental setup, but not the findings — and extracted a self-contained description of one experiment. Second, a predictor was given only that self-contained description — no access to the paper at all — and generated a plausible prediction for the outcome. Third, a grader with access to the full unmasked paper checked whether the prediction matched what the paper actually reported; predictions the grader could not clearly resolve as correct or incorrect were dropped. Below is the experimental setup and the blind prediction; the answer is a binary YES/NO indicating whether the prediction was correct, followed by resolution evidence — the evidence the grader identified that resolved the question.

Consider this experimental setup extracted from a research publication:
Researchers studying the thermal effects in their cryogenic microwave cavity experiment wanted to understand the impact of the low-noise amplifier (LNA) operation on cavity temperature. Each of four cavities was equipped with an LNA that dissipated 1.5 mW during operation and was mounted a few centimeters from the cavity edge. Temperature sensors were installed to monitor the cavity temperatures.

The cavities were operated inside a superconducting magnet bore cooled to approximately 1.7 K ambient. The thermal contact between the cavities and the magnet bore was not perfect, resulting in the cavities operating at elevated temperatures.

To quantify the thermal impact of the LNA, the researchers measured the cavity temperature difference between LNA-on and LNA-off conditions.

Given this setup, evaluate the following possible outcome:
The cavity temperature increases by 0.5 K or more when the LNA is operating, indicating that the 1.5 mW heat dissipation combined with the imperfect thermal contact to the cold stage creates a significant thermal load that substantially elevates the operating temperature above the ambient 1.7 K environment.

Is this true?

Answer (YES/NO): YES